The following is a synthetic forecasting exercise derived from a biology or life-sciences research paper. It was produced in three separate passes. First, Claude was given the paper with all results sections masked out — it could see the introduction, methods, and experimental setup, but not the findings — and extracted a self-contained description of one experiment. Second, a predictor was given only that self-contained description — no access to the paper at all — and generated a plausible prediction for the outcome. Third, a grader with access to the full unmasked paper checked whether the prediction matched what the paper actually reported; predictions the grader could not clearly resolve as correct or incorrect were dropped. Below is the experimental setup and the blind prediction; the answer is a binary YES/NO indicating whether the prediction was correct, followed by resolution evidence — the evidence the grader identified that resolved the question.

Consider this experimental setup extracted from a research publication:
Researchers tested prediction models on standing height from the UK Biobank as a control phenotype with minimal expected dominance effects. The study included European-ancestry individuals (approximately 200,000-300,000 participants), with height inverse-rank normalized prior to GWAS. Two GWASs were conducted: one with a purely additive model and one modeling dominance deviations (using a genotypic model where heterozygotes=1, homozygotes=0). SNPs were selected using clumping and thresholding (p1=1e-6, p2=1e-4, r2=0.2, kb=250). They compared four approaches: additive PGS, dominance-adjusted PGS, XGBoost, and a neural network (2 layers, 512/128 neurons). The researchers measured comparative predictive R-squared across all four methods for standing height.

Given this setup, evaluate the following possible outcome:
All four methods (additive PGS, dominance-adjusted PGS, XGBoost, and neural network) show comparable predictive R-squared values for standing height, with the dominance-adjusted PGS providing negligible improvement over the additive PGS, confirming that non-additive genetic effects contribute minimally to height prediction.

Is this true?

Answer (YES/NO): YES